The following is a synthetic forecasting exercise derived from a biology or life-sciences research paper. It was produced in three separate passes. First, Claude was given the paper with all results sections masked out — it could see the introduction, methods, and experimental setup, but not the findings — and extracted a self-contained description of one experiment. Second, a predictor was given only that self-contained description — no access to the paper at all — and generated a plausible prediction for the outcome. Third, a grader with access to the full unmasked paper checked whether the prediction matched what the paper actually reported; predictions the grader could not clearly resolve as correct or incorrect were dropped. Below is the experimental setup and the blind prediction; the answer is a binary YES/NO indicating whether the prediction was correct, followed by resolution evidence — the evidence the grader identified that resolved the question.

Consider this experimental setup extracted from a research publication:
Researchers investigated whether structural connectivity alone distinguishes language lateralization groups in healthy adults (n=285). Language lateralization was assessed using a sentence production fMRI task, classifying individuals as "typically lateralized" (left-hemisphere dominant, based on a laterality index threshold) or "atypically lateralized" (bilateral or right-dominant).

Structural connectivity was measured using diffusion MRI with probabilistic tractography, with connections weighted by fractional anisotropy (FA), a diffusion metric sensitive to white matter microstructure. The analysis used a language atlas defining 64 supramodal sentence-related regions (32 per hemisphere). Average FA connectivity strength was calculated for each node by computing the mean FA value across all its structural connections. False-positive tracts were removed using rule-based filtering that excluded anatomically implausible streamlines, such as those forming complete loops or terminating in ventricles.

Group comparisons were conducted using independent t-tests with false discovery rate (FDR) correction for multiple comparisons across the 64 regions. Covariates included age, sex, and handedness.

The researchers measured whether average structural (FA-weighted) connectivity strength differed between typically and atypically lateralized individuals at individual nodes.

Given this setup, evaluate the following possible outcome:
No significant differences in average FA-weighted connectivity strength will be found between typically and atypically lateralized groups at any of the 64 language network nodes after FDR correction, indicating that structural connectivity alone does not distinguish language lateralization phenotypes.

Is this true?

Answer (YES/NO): NO